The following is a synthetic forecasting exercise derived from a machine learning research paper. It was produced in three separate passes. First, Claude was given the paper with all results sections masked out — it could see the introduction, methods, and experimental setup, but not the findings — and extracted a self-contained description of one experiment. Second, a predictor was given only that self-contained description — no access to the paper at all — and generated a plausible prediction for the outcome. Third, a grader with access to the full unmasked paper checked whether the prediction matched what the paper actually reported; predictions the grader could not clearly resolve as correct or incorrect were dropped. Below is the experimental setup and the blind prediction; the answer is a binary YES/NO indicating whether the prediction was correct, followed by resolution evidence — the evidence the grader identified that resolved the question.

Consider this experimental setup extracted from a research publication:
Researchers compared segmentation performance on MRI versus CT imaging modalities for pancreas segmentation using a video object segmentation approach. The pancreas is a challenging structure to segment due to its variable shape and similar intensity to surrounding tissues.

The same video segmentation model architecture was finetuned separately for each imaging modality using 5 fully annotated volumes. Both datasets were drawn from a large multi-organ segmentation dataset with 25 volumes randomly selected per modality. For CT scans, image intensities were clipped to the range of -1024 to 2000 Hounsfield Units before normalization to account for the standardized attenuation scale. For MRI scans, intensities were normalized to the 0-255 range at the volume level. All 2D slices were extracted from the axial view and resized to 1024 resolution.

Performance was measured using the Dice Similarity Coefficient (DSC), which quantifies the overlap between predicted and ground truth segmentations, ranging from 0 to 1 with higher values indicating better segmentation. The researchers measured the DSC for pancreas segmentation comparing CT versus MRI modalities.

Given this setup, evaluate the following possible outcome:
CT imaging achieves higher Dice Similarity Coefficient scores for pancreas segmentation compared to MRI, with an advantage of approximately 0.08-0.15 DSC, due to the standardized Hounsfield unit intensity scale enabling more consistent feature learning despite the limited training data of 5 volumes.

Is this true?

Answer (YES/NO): NO